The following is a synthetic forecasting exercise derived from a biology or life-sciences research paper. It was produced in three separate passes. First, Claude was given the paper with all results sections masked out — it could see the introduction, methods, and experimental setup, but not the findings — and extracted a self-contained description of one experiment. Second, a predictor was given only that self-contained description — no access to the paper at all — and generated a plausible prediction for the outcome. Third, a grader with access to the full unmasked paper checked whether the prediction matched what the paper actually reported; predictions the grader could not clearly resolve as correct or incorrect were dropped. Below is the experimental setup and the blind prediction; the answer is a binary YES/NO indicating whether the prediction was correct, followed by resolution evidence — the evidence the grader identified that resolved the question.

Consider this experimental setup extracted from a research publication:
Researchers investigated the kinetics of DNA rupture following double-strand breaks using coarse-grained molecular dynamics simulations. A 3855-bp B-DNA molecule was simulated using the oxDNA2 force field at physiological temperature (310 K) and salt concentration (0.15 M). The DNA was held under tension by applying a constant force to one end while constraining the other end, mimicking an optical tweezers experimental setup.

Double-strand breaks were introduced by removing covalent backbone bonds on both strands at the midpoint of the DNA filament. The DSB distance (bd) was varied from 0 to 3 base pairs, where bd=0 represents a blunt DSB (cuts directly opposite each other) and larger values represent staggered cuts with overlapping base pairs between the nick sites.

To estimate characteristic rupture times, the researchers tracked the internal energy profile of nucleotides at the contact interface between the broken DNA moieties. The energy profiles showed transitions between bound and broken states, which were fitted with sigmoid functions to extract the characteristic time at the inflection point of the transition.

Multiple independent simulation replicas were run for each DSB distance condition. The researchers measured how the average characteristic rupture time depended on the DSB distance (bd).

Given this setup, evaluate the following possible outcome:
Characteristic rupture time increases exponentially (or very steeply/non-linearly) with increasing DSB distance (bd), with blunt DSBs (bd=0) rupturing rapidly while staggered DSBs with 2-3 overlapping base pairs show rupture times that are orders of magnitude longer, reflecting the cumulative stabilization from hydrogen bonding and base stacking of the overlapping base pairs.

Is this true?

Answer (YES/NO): YES